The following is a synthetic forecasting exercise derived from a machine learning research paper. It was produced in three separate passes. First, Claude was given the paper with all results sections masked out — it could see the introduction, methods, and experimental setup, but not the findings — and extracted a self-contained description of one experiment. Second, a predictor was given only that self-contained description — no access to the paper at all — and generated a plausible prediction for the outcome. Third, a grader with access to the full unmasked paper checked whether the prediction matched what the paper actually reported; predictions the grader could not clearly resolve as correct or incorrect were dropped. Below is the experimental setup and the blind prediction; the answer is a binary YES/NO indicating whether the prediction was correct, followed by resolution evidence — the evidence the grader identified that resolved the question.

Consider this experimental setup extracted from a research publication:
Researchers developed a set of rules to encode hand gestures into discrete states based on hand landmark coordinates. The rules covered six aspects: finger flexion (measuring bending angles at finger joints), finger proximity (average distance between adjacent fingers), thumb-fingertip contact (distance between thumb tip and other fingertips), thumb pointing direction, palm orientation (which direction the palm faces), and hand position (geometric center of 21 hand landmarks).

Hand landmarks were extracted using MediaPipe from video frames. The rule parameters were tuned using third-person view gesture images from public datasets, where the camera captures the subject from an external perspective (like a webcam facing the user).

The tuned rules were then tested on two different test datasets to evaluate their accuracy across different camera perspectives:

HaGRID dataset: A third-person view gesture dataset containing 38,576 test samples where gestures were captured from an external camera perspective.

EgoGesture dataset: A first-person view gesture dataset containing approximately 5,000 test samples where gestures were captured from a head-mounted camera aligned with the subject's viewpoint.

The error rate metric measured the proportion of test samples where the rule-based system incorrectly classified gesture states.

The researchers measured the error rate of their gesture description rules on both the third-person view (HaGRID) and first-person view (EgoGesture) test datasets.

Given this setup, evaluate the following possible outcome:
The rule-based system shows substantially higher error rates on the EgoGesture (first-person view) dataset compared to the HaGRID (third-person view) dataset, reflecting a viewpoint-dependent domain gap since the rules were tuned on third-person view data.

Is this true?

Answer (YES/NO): YES